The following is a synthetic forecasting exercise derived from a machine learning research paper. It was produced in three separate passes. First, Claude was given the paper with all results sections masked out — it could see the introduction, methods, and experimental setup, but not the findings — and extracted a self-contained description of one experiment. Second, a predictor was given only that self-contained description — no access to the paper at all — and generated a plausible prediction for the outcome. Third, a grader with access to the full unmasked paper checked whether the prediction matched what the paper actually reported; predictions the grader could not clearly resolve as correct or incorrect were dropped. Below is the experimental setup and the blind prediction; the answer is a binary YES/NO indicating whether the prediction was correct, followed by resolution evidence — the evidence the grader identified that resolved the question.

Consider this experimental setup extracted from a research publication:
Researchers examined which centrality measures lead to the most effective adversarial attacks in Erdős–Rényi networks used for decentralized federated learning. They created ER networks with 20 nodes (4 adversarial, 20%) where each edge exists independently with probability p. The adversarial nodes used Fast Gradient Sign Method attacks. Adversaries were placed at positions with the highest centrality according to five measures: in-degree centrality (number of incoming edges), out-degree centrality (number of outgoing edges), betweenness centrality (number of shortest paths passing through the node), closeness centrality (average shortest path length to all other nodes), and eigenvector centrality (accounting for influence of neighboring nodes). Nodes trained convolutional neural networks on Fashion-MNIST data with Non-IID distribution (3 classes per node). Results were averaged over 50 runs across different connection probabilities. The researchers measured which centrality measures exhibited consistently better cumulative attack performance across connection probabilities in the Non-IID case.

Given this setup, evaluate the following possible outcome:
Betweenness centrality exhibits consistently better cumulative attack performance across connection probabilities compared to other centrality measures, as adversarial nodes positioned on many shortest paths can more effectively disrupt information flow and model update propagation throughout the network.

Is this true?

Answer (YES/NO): NO